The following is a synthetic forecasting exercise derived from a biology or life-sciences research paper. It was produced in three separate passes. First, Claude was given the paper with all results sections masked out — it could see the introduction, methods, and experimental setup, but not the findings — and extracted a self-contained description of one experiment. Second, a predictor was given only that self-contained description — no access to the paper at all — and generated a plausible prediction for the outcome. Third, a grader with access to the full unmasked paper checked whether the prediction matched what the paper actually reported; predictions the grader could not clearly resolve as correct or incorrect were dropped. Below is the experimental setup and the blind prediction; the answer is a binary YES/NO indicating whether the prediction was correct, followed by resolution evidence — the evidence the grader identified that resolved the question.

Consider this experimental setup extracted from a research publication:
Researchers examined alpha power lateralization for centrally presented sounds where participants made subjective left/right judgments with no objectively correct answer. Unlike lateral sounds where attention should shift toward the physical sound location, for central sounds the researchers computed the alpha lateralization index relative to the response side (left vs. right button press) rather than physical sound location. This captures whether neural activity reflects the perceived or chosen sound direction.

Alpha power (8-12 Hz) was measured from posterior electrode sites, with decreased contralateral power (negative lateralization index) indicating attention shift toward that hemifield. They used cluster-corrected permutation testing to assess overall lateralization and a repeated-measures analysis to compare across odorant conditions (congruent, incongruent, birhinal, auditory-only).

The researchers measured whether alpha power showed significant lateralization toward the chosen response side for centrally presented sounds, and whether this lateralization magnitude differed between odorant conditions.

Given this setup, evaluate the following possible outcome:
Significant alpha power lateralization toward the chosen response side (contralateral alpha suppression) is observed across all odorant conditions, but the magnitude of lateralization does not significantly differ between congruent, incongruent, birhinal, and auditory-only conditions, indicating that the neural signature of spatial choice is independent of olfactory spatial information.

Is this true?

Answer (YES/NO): YES